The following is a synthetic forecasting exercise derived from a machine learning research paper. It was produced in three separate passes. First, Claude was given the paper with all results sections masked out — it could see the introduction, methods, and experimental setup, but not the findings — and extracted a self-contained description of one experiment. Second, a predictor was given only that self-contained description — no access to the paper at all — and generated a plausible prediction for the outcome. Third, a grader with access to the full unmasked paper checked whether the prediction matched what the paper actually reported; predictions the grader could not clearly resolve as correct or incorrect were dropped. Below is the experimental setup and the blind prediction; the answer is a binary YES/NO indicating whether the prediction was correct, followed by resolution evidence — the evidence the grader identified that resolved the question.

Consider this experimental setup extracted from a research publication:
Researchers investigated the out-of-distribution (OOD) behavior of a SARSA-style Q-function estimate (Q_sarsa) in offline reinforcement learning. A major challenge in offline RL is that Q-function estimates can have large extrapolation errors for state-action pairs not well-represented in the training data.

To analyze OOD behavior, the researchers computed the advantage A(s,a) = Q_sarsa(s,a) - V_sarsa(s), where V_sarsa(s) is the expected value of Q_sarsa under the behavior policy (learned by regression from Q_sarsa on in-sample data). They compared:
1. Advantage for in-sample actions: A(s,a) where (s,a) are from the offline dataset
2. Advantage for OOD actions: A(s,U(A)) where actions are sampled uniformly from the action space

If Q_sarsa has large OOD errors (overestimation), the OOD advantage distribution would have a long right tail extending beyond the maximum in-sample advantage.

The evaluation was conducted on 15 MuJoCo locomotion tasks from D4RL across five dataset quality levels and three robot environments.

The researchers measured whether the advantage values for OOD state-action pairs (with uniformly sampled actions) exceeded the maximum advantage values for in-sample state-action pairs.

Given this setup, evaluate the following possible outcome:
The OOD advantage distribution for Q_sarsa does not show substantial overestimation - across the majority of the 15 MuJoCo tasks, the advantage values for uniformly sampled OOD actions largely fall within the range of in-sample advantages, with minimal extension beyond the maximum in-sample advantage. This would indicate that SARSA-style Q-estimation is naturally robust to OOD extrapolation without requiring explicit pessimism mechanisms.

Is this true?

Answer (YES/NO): YES